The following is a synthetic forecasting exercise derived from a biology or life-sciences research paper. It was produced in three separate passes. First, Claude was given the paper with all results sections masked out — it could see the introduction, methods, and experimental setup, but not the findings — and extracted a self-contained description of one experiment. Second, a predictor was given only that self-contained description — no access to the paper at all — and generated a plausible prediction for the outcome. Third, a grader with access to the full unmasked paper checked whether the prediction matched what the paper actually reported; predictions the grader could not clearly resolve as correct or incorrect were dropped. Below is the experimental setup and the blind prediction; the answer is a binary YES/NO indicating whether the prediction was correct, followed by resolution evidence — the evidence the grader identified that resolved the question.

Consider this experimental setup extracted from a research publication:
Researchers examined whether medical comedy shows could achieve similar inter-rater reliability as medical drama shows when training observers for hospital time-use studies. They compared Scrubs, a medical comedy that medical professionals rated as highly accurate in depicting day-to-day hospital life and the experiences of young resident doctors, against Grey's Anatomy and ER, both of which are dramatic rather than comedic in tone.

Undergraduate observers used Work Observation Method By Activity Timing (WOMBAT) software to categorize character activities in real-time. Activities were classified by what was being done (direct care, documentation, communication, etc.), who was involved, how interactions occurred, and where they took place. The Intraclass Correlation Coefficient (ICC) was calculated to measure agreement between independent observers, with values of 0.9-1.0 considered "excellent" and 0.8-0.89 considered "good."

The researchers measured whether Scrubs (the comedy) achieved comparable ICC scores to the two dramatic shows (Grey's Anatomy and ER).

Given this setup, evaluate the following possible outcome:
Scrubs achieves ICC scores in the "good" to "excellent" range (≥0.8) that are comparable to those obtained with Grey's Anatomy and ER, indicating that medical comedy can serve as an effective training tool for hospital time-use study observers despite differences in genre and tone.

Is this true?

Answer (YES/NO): YES